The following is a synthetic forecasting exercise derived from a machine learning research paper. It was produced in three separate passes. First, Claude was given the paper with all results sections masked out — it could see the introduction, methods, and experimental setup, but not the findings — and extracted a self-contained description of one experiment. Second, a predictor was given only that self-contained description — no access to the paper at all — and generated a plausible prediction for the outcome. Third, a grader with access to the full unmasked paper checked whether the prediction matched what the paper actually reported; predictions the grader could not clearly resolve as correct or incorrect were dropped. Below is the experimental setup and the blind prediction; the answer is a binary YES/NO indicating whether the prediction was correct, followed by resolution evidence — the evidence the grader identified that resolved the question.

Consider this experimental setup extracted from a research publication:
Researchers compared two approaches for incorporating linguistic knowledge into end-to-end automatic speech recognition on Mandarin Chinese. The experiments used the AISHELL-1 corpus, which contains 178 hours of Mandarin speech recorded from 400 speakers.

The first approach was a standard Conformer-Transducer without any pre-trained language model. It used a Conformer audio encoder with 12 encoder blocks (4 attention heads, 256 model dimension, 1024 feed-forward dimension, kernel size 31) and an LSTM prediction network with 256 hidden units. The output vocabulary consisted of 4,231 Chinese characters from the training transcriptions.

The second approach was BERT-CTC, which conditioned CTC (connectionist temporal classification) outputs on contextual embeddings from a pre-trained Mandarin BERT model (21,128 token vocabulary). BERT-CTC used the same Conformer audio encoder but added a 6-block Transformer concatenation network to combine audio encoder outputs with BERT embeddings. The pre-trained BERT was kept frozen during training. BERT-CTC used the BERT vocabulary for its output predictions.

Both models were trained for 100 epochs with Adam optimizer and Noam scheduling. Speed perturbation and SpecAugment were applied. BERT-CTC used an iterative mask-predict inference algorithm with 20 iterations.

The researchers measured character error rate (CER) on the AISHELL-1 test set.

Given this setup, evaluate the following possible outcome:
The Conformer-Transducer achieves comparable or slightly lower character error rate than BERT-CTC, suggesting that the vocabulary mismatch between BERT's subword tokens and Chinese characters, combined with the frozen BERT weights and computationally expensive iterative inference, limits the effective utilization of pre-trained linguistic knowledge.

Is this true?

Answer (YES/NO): NO